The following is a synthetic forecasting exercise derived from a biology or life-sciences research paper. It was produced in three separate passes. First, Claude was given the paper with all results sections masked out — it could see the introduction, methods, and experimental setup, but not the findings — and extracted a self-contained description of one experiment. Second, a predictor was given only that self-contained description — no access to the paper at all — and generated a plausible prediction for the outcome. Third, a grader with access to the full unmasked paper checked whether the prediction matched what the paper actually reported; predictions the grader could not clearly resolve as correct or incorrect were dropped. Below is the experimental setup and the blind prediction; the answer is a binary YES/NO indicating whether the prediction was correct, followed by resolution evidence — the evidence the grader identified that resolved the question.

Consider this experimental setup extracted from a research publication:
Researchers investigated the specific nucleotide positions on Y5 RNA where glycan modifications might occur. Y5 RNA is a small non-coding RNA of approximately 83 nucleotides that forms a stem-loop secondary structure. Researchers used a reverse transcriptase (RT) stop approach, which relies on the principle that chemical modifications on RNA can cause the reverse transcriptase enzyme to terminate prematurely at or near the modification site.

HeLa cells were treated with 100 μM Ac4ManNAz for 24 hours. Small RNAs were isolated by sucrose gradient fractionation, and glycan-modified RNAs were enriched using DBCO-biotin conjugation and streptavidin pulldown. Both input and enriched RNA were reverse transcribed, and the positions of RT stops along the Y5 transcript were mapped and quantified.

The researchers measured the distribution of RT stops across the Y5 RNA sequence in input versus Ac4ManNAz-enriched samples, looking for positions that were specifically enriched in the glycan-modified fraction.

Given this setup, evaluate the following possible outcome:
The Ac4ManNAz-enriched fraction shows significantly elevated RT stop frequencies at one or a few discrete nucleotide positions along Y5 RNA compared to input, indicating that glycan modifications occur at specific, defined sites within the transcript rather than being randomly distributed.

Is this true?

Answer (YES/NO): YES